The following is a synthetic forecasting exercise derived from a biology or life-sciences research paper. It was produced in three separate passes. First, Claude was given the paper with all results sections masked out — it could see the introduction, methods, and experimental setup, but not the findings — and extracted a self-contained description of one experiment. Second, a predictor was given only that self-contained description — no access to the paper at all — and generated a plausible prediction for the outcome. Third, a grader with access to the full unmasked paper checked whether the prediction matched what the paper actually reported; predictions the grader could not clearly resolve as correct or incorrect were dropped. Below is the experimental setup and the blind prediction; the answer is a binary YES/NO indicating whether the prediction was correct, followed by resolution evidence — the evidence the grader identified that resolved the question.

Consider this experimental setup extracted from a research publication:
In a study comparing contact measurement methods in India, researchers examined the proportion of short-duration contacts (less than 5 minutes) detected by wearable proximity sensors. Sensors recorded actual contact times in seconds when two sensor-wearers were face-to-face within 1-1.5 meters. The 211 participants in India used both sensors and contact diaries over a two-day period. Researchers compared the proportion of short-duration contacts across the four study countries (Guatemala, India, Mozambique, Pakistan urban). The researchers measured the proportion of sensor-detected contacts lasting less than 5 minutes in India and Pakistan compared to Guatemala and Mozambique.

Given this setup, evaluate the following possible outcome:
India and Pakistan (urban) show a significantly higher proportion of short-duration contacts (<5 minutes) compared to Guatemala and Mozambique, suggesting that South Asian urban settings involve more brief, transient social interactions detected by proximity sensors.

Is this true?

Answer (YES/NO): YES